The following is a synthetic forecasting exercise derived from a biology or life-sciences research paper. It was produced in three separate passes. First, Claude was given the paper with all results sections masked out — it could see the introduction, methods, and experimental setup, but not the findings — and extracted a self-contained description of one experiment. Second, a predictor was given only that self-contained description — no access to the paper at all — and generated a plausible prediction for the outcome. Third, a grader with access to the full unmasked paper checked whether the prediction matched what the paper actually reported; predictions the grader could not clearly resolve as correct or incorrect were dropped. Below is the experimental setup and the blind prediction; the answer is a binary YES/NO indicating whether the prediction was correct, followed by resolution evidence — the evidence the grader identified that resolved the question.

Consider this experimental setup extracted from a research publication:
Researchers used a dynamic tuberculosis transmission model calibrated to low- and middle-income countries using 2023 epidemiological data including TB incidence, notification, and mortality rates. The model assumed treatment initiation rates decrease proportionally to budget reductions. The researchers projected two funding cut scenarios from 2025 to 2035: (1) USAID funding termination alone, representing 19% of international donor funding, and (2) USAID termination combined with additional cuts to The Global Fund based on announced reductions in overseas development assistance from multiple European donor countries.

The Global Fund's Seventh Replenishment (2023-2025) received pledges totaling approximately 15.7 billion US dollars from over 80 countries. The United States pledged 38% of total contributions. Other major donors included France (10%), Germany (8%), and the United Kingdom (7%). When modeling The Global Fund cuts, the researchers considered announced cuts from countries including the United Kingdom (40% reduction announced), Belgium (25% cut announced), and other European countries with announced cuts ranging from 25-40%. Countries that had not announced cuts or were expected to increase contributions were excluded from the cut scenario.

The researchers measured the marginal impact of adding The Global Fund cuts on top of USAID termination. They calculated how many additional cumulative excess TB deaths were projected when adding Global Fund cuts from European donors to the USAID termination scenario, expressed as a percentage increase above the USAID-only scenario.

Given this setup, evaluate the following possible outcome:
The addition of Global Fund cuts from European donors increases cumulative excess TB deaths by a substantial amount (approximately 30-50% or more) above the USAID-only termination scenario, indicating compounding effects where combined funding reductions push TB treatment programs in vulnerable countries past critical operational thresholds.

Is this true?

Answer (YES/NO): YES